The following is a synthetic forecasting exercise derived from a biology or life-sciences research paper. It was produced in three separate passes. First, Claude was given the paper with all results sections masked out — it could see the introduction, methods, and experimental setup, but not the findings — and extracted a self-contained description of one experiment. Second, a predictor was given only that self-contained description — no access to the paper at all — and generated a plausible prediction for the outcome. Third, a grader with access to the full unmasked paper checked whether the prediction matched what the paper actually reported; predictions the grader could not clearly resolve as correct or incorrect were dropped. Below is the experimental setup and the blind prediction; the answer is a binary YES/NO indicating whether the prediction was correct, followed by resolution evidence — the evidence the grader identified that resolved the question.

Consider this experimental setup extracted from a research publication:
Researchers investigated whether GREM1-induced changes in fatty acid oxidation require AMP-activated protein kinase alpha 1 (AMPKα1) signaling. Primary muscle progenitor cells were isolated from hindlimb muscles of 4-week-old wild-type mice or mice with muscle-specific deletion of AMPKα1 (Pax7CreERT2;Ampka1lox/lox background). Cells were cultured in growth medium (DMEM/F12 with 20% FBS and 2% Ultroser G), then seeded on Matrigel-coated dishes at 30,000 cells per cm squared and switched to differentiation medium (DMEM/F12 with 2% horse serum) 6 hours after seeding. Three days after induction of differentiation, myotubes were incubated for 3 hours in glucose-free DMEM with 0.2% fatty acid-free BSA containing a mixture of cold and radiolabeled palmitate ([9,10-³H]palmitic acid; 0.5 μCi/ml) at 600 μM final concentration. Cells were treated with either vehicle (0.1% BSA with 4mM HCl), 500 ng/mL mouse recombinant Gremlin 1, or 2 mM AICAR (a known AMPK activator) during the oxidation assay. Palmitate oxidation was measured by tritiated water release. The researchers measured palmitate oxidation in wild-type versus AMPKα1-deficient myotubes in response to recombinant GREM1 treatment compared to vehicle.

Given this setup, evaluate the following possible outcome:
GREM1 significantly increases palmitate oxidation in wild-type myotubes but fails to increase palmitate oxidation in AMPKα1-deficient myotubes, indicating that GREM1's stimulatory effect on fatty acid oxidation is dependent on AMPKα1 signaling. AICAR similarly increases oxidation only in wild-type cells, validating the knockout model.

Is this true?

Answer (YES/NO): YES